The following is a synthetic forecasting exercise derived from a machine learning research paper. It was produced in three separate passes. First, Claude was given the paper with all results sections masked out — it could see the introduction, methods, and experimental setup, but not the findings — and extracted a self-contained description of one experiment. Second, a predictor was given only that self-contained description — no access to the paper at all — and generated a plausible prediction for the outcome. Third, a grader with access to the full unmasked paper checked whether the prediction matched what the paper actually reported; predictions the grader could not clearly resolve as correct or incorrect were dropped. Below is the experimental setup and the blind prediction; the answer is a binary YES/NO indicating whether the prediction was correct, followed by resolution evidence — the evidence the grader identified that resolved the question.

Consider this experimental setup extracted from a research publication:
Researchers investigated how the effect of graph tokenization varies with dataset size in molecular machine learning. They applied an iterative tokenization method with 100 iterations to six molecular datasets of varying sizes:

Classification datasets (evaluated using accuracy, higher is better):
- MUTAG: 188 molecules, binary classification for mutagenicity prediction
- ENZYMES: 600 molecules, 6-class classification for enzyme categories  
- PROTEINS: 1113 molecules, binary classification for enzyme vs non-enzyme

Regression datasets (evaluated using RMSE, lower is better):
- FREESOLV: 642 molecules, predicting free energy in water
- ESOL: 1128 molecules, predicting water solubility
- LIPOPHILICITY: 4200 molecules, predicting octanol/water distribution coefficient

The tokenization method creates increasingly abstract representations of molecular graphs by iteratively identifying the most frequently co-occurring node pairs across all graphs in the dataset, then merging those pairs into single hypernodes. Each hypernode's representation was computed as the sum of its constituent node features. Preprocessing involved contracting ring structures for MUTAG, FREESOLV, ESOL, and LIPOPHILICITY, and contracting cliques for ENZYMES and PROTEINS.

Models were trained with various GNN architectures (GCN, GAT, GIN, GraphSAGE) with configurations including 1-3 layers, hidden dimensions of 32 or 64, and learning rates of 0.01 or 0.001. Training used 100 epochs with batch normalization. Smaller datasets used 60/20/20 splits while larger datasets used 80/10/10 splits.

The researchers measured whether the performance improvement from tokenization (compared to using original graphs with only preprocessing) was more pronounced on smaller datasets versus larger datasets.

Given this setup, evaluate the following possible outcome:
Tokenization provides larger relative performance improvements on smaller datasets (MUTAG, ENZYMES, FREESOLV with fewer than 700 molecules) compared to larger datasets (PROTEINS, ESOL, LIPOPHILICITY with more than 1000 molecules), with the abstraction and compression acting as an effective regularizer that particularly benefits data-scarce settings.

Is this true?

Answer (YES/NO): NO